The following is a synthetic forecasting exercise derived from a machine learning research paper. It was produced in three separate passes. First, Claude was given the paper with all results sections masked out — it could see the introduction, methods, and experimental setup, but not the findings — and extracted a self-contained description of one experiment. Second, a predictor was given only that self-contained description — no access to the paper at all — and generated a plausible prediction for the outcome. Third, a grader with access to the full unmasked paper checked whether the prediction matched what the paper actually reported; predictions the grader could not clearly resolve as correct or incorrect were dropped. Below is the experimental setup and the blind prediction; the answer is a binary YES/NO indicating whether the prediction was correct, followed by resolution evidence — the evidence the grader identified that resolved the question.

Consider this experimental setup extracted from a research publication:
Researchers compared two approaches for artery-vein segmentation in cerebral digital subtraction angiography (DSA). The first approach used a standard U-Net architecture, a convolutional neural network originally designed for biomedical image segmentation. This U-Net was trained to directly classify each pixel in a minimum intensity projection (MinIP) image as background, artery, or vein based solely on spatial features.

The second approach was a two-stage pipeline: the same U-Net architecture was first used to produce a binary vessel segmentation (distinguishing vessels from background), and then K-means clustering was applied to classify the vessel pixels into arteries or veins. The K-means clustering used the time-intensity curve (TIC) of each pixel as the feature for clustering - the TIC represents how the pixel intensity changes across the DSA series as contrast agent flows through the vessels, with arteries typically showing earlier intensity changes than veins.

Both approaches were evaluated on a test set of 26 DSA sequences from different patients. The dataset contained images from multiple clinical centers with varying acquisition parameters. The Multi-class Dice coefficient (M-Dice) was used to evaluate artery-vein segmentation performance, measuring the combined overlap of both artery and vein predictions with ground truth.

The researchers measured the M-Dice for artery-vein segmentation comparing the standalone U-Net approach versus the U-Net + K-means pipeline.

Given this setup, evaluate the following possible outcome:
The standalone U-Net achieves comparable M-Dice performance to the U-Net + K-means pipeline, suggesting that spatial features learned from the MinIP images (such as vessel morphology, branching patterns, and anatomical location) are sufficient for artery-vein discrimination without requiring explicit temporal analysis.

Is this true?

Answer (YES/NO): NO